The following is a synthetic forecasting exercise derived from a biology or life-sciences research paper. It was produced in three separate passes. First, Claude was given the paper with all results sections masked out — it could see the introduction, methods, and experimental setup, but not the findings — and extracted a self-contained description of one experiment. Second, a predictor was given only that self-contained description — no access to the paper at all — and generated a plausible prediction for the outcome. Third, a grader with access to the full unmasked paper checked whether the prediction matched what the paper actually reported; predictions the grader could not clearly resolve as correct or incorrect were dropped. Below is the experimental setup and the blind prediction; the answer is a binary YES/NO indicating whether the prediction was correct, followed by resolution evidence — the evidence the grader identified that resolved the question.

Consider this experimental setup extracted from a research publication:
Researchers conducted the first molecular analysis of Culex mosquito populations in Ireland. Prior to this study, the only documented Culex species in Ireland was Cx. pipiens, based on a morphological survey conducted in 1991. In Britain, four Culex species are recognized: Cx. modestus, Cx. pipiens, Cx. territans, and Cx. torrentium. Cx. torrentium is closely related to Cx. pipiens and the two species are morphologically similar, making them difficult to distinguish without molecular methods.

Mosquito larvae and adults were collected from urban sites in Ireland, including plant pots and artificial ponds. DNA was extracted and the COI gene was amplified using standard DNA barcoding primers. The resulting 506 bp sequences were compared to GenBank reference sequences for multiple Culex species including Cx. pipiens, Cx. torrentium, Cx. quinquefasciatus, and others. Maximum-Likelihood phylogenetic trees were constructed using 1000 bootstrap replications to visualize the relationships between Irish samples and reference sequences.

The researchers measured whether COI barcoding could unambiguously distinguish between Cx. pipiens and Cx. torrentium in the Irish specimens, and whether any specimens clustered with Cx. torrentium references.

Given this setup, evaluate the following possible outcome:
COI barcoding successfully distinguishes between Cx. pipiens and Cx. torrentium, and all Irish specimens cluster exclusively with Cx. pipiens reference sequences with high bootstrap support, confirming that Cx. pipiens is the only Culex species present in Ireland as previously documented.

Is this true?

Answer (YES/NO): NO